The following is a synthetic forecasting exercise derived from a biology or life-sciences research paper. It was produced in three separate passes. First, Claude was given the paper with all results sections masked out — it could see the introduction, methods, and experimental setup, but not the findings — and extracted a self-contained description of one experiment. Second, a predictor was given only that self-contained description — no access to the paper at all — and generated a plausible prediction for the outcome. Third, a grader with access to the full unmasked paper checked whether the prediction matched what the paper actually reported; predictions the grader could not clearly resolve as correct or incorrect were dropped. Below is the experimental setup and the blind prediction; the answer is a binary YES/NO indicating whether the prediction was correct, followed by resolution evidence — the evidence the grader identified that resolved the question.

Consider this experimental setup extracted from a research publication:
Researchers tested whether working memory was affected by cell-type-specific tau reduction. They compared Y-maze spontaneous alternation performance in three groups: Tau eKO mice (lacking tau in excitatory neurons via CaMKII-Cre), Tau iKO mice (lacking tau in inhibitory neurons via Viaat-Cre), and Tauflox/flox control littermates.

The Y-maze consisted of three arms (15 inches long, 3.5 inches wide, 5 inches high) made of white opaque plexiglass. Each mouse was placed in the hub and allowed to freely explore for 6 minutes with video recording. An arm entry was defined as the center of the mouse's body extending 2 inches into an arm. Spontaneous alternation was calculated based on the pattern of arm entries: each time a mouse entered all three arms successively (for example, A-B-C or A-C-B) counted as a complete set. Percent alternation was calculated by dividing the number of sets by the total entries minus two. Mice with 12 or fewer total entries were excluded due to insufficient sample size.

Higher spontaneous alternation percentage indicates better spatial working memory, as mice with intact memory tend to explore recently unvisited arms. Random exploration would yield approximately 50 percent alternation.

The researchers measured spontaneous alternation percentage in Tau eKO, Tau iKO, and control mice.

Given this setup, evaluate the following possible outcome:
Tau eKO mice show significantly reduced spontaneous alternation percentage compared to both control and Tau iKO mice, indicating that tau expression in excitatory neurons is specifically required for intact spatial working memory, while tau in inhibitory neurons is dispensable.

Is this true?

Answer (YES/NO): NO